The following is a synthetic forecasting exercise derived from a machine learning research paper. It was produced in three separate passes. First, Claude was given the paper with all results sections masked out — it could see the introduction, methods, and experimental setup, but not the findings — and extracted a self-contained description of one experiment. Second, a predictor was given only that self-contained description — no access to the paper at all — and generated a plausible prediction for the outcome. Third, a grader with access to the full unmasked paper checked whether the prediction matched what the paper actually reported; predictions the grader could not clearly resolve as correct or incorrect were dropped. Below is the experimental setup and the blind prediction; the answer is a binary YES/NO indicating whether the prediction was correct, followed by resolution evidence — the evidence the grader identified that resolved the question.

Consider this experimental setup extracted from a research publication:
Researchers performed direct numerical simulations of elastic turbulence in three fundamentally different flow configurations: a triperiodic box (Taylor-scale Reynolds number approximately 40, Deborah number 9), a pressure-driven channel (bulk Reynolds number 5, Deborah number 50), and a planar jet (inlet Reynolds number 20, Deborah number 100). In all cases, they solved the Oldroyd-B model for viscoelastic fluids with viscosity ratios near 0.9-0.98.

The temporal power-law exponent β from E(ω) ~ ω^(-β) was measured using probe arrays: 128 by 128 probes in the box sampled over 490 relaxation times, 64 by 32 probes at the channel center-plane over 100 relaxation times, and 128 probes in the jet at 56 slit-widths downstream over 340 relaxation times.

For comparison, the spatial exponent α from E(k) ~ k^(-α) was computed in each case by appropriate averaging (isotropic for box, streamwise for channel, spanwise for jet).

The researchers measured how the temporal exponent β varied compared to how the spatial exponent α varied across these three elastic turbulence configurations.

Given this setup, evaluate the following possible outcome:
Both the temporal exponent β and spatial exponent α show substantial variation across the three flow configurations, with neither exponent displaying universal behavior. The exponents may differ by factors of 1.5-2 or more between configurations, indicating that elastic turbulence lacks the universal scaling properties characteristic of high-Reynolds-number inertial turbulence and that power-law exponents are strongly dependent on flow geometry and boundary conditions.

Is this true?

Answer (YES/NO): NO